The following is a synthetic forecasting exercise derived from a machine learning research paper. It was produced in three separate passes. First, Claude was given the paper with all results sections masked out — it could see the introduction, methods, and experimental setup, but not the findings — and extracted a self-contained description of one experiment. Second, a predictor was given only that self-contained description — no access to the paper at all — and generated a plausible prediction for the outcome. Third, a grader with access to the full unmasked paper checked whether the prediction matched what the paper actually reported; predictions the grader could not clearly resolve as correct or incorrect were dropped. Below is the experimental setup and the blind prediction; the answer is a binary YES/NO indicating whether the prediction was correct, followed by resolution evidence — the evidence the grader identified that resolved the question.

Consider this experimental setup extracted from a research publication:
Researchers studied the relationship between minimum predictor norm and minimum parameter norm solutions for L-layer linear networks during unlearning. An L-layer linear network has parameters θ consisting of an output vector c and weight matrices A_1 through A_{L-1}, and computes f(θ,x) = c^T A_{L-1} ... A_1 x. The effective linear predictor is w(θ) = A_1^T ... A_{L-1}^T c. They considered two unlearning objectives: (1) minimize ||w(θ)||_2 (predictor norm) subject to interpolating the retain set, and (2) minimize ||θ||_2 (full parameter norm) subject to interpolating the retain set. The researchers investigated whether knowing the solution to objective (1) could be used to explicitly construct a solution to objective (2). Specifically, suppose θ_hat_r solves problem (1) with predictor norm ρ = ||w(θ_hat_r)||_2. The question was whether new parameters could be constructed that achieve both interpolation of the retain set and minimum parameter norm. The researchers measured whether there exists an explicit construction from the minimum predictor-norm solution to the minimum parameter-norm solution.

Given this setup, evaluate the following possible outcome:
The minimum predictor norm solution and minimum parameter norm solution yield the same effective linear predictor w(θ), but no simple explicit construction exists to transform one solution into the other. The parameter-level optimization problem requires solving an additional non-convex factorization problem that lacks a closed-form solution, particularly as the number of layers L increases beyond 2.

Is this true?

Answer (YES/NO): NO